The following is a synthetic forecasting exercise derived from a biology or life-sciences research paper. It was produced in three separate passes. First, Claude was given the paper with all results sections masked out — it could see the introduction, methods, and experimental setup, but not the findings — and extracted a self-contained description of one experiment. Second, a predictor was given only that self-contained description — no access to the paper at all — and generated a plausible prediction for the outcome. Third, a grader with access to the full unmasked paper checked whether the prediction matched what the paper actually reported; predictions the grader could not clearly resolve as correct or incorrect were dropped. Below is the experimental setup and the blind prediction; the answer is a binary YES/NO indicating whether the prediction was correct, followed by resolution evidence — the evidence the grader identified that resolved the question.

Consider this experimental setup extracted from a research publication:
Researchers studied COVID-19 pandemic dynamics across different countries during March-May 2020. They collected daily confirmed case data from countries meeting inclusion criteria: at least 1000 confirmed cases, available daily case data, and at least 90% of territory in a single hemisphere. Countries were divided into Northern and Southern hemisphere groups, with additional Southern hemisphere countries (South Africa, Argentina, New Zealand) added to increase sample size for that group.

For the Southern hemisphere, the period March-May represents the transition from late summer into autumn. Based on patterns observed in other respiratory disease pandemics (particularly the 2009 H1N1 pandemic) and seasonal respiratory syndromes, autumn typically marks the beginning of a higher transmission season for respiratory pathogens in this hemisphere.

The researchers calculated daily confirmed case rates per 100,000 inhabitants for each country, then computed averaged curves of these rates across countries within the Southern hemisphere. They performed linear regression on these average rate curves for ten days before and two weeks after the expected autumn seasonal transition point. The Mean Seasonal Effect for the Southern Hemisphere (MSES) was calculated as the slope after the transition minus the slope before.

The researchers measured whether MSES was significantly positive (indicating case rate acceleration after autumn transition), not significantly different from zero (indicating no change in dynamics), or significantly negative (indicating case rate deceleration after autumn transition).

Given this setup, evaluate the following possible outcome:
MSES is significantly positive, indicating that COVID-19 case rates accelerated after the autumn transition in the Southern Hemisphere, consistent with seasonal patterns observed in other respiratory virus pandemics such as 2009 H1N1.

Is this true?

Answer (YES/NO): YES